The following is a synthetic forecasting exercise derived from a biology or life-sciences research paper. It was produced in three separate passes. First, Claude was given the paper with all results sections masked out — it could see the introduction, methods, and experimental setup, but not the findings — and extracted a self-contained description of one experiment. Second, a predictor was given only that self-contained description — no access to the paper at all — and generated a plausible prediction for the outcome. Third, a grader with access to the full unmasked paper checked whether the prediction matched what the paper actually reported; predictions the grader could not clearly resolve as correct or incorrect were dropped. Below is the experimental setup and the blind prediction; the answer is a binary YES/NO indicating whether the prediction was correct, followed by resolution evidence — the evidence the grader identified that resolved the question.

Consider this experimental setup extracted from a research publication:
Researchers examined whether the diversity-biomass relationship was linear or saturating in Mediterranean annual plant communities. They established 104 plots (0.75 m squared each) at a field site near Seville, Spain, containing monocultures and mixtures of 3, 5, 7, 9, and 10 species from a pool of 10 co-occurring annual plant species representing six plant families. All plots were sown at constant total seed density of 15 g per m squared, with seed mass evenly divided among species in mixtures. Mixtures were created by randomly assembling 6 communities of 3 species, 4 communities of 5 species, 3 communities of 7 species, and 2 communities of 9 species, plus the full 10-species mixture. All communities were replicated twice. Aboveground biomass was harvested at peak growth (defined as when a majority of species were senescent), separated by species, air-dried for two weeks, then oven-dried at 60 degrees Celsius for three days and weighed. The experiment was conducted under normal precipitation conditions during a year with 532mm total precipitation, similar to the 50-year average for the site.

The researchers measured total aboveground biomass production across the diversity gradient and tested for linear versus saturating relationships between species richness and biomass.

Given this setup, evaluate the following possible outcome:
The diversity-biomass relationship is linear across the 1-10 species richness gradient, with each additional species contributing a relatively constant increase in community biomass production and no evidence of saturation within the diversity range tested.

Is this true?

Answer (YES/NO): NO